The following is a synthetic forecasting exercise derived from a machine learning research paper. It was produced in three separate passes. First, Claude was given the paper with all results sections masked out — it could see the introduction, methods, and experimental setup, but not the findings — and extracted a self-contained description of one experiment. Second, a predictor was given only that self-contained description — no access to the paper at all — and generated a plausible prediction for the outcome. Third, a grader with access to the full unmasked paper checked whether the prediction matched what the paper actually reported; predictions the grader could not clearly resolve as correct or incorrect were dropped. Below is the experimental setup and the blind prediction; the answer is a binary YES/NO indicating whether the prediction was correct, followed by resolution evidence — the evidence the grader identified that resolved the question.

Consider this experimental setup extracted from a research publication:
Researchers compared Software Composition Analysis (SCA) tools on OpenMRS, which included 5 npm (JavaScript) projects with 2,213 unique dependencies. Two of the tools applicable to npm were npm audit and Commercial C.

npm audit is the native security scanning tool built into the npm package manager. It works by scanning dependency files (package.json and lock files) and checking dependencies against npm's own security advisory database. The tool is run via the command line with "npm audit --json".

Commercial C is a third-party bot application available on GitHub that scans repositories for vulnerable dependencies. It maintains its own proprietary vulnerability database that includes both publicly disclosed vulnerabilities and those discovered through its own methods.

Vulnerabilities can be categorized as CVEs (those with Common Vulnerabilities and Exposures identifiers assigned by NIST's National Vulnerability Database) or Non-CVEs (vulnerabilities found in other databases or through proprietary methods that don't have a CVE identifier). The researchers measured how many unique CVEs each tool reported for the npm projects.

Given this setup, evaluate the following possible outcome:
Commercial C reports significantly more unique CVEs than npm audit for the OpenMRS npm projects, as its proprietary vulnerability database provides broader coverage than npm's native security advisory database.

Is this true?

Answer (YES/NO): YES